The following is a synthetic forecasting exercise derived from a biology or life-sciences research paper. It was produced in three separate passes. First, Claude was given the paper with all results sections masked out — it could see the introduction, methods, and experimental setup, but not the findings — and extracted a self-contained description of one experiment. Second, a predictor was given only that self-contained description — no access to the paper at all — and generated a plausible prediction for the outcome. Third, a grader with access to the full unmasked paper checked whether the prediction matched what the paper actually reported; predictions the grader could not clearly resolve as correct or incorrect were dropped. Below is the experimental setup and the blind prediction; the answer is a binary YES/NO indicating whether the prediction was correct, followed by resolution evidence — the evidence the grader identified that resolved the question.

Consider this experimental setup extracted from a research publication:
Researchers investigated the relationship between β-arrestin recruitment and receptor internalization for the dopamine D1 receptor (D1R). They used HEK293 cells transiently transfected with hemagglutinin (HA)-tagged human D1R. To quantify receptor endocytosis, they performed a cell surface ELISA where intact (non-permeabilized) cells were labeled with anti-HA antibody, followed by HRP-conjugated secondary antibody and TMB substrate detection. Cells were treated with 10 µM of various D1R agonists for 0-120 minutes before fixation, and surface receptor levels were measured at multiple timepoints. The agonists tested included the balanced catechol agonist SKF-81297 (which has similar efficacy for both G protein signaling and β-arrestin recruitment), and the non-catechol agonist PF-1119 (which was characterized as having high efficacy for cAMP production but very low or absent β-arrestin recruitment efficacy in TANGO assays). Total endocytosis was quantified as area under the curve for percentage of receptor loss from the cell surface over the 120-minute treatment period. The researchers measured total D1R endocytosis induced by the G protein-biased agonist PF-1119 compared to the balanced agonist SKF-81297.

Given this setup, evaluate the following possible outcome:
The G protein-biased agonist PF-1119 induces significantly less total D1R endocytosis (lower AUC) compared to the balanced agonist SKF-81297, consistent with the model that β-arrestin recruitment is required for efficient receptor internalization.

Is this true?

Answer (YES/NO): YES